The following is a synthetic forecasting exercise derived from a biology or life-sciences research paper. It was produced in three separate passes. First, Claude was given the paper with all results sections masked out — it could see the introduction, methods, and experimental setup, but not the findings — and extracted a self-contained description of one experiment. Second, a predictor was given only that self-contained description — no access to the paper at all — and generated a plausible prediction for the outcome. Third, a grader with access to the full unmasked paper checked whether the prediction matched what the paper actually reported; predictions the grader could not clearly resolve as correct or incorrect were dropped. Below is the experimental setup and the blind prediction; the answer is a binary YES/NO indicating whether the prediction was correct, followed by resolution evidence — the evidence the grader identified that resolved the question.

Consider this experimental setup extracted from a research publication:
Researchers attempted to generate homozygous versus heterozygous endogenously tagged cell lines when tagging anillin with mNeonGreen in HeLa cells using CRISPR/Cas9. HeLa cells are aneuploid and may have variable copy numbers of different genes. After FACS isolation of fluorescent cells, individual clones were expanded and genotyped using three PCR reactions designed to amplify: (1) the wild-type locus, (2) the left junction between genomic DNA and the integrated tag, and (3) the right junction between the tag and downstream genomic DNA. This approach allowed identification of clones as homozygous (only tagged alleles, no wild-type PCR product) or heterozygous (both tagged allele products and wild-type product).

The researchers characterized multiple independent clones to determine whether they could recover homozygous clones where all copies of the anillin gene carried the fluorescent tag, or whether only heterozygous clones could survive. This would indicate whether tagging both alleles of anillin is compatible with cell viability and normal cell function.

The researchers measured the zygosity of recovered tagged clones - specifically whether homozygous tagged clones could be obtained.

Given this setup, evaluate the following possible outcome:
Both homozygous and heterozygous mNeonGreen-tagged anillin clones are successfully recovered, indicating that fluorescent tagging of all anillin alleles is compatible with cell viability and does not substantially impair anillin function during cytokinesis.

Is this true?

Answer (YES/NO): YES